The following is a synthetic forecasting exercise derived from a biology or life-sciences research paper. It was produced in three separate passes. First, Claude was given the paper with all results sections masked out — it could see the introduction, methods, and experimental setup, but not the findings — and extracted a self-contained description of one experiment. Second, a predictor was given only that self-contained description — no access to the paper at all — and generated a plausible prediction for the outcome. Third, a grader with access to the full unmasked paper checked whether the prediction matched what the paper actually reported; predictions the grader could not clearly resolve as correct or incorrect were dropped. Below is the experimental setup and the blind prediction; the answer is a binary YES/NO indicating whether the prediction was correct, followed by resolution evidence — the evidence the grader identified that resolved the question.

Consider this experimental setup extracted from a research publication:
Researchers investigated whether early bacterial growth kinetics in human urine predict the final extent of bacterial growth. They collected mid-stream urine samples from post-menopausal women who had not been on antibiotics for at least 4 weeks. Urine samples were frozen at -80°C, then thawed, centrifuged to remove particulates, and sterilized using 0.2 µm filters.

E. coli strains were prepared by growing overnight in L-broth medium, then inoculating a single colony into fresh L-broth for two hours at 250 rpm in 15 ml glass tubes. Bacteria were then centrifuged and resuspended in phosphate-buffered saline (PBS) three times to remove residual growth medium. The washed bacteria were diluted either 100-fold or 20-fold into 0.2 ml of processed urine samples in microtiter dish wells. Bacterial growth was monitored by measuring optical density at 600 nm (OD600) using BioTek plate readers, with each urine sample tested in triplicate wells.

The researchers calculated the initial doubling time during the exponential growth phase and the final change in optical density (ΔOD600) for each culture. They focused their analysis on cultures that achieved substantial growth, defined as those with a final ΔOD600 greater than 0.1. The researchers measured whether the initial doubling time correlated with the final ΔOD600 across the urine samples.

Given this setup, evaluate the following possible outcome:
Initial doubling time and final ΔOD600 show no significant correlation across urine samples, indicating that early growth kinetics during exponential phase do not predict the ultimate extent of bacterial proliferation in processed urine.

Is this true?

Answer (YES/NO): YES